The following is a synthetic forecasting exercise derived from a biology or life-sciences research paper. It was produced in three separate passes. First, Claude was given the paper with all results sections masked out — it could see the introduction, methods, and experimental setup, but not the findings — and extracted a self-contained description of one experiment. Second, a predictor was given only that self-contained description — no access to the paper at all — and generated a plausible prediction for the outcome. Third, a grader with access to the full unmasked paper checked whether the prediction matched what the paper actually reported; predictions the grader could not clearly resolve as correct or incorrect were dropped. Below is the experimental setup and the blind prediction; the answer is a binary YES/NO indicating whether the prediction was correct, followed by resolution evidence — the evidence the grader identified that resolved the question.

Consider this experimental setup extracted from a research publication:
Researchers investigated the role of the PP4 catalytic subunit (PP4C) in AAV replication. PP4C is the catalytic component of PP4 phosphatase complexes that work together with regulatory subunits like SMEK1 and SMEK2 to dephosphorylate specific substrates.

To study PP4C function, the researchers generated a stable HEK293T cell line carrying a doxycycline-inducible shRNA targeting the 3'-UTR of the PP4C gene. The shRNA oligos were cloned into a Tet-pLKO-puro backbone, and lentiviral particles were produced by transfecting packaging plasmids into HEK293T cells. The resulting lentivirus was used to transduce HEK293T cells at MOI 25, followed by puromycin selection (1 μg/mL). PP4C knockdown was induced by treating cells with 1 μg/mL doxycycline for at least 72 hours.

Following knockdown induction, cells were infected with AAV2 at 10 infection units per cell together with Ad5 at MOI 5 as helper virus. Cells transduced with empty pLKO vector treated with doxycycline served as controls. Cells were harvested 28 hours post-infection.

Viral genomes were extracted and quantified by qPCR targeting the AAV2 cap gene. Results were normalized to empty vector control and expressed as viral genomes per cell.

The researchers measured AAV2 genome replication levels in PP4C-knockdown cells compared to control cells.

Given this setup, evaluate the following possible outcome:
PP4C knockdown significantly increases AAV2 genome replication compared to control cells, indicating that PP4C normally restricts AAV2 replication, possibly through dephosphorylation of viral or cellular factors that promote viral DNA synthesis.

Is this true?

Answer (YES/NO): YES